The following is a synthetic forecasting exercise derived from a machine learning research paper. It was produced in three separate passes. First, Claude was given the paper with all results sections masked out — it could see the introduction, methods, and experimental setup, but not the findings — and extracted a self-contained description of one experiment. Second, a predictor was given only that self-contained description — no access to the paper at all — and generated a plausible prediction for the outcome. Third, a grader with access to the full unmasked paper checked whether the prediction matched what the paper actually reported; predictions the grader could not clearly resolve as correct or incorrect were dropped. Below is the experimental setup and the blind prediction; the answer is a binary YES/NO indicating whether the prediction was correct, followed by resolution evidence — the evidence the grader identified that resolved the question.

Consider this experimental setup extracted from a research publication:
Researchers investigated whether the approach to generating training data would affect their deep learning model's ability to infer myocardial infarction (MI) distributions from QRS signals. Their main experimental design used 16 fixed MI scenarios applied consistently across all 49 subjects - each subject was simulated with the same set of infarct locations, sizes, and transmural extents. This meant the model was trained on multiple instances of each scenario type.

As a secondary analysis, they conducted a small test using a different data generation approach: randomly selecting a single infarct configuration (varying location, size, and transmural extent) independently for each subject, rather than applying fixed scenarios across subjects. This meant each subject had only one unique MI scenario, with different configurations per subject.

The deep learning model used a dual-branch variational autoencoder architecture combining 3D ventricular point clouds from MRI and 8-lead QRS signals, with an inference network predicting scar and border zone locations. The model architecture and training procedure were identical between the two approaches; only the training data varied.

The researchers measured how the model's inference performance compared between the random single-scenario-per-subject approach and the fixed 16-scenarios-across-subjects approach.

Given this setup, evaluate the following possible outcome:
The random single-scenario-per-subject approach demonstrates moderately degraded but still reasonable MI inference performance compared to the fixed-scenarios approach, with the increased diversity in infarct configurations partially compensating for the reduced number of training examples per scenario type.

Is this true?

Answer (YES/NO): NO